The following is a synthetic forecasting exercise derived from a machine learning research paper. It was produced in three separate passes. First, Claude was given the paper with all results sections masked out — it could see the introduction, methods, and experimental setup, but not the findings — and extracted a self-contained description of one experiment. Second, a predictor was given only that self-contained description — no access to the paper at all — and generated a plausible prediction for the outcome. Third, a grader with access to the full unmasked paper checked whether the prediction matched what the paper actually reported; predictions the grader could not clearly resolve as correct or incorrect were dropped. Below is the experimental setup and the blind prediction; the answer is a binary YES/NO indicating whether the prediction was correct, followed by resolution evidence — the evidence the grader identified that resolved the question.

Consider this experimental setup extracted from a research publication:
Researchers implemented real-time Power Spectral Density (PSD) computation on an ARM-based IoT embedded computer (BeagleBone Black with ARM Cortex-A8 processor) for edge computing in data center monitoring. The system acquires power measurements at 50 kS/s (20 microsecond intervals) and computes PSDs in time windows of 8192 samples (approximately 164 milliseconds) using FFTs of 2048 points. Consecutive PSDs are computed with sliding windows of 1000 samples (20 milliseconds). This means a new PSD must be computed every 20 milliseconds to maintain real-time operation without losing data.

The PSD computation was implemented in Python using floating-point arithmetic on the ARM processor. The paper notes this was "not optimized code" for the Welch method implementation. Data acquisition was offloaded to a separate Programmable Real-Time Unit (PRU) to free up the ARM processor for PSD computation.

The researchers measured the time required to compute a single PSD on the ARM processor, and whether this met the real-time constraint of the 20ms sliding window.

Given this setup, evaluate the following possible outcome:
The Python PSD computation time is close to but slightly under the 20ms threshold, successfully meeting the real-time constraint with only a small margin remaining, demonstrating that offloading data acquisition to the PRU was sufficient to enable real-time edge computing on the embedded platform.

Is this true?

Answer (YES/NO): YES